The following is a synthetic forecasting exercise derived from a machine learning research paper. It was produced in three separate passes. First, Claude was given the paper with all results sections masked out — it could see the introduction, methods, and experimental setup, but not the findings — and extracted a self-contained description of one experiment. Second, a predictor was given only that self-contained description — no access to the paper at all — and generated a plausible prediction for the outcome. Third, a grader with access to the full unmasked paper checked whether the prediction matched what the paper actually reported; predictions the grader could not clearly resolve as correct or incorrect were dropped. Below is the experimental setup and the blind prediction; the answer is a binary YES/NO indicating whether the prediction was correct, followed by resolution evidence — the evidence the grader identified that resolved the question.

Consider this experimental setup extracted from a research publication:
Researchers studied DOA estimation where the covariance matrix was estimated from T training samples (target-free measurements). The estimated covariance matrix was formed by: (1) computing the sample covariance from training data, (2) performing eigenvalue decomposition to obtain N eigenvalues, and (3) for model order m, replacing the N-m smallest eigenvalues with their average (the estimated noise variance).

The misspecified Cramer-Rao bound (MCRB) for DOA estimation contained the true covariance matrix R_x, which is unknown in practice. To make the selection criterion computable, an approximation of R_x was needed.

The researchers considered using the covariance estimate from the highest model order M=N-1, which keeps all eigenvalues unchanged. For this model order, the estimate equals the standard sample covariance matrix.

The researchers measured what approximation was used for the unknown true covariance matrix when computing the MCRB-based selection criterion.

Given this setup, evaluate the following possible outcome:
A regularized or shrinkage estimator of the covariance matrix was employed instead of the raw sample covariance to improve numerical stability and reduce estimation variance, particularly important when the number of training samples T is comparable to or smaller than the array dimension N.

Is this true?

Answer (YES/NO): NO